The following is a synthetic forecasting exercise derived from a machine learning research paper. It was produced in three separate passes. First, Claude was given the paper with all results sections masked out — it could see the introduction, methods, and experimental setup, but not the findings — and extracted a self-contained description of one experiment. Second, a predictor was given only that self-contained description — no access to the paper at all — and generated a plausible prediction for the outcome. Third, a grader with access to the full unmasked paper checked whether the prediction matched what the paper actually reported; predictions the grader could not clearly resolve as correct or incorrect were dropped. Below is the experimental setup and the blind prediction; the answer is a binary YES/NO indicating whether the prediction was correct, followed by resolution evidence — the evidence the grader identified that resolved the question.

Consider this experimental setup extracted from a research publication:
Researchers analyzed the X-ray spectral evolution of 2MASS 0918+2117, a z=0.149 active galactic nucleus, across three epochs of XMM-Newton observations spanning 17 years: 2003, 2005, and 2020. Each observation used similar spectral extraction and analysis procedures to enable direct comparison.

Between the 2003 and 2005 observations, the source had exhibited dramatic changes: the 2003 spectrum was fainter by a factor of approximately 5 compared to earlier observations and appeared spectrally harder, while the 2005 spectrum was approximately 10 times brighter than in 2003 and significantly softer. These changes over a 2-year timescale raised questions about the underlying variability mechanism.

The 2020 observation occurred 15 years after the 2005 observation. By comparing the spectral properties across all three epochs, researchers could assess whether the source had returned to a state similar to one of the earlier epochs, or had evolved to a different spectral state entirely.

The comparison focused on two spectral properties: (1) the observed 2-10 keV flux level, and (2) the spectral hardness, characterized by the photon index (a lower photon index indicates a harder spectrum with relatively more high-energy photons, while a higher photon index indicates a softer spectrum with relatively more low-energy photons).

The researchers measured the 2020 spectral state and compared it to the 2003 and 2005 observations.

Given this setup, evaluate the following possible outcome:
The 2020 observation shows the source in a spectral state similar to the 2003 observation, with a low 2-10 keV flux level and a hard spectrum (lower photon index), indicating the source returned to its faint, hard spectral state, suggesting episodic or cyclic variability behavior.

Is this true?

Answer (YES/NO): NO